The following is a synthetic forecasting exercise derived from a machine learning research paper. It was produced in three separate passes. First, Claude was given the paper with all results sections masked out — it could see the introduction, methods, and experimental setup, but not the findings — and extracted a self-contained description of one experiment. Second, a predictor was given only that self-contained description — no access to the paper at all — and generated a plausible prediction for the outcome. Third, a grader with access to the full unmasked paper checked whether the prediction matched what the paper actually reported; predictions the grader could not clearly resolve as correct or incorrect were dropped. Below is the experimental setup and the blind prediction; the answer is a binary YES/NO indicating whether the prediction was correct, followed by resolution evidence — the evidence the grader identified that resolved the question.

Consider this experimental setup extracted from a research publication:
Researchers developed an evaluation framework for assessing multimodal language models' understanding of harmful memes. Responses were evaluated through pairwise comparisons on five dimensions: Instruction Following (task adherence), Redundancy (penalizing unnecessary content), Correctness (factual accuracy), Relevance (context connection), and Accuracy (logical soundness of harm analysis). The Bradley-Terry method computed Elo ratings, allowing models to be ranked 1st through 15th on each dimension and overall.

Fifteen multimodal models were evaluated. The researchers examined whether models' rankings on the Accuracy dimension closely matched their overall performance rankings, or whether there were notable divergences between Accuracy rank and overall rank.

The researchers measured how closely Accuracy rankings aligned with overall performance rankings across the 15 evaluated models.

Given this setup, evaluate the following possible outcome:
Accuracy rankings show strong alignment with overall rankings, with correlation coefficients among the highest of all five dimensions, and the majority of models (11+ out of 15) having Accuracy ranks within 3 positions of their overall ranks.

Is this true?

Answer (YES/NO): YES